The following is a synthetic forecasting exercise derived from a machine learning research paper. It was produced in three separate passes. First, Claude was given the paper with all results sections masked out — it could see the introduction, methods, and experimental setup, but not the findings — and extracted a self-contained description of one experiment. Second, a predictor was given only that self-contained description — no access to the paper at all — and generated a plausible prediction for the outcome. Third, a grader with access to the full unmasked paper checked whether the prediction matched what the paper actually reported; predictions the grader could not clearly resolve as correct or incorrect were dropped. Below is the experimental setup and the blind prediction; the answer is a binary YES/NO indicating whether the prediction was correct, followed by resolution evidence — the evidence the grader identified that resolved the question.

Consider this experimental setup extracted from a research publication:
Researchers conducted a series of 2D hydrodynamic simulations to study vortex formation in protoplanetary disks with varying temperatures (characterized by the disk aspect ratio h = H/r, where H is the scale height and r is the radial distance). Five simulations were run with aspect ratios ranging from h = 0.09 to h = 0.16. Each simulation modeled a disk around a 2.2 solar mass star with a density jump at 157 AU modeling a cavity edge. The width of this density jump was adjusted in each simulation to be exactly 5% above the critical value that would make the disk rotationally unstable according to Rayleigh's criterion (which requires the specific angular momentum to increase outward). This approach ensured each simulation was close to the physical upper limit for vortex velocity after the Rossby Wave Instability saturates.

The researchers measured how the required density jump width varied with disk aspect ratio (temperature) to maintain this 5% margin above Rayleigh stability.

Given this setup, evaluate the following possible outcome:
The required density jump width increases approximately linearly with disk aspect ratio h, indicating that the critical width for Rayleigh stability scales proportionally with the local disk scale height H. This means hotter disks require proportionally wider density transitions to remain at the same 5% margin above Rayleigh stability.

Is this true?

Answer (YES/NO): YES